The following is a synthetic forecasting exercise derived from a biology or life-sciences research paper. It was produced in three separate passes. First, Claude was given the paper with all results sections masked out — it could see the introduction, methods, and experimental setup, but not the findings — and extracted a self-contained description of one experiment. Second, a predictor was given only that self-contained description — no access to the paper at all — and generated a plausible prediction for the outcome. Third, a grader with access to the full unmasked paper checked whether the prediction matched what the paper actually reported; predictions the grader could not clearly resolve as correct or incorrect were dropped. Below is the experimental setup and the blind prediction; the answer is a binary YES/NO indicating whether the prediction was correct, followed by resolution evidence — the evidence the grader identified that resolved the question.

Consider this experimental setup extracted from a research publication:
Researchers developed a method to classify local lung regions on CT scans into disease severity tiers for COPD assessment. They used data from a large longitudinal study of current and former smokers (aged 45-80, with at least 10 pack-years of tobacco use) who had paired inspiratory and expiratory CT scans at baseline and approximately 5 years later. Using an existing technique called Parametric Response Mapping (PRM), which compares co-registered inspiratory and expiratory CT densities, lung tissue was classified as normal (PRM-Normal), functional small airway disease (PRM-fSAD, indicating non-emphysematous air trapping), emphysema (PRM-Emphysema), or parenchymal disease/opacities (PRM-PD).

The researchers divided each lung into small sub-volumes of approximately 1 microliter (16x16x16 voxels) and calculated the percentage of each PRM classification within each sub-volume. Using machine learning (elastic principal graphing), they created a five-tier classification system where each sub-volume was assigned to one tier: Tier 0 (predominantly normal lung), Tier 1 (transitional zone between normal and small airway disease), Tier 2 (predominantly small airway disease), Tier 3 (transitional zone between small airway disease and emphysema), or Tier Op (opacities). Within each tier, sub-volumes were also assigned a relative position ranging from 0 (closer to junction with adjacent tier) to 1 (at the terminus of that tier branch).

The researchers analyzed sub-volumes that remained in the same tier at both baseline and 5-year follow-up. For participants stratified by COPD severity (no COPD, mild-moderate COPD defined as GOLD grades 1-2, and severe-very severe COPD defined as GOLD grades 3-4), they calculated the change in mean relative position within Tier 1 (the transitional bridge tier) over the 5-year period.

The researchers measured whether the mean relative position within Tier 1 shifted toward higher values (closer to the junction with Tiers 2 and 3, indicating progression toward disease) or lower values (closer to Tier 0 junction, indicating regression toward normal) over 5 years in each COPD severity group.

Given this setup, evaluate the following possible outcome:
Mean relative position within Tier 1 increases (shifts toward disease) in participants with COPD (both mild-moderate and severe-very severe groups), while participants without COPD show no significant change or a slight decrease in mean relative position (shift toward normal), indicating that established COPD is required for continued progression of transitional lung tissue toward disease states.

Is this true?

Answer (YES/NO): NO